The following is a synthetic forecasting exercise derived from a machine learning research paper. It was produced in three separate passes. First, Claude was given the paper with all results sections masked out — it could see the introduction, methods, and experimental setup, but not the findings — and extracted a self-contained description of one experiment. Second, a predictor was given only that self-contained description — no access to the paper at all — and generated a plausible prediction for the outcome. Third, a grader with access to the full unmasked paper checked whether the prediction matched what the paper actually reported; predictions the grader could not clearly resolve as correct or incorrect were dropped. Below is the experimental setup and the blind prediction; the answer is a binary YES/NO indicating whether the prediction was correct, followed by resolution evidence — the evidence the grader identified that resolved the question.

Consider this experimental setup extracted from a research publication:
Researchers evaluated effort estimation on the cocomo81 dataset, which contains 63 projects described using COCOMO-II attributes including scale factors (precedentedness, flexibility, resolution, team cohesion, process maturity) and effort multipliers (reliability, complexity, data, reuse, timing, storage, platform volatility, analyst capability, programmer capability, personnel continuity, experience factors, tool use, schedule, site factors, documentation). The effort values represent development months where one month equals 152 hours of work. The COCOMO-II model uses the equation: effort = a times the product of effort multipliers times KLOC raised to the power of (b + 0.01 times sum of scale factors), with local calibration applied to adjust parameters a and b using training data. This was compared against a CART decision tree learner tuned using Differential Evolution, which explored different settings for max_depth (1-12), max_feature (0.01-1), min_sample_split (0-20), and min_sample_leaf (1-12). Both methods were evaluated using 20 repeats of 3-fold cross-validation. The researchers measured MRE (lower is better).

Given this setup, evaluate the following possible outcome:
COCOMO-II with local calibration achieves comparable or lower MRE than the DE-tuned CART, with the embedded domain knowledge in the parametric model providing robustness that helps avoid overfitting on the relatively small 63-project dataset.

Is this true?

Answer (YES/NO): YES